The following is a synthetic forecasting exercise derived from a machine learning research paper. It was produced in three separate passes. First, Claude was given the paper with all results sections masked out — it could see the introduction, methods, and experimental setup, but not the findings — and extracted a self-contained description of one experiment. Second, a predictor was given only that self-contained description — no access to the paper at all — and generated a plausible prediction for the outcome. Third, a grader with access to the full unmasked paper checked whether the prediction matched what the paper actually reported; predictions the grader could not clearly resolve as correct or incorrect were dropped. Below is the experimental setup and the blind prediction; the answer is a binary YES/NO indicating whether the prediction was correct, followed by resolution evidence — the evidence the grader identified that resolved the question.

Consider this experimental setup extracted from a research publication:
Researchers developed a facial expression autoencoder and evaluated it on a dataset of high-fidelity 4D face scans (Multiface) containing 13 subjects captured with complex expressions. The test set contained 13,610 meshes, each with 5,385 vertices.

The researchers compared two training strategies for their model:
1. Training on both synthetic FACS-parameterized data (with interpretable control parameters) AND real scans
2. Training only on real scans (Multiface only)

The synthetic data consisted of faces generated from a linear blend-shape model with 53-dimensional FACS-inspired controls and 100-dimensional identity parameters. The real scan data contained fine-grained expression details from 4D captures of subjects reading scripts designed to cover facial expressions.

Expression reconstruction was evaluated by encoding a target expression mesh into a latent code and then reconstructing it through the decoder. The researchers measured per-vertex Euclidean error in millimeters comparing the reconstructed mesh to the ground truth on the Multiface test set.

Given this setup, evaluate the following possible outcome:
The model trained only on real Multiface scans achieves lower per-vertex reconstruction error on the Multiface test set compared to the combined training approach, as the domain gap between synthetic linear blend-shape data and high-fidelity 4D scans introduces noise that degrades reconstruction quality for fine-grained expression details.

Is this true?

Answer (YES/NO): NO